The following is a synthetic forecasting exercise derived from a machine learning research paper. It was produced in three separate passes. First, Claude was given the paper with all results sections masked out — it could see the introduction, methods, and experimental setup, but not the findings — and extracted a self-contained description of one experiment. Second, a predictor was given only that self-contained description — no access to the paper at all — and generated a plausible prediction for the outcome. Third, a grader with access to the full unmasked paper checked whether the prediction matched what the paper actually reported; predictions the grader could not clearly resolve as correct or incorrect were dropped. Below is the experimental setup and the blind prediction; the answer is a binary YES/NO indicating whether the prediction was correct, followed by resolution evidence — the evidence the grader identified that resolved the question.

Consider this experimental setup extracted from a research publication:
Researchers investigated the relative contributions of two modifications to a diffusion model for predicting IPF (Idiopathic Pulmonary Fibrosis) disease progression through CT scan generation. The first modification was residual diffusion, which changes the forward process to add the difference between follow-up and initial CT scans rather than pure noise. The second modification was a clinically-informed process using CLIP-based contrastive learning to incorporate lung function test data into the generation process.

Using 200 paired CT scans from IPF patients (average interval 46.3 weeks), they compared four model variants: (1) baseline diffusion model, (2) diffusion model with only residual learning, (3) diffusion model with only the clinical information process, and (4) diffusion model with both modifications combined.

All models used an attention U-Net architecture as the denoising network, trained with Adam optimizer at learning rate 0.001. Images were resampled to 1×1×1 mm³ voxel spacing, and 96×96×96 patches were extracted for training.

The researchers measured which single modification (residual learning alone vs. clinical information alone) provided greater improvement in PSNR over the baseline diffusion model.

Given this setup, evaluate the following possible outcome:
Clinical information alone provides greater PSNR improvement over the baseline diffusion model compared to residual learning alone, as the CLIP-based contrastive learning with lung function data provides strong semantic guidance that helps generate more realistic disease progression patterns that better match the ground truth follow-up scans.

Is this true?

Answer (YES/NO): NO